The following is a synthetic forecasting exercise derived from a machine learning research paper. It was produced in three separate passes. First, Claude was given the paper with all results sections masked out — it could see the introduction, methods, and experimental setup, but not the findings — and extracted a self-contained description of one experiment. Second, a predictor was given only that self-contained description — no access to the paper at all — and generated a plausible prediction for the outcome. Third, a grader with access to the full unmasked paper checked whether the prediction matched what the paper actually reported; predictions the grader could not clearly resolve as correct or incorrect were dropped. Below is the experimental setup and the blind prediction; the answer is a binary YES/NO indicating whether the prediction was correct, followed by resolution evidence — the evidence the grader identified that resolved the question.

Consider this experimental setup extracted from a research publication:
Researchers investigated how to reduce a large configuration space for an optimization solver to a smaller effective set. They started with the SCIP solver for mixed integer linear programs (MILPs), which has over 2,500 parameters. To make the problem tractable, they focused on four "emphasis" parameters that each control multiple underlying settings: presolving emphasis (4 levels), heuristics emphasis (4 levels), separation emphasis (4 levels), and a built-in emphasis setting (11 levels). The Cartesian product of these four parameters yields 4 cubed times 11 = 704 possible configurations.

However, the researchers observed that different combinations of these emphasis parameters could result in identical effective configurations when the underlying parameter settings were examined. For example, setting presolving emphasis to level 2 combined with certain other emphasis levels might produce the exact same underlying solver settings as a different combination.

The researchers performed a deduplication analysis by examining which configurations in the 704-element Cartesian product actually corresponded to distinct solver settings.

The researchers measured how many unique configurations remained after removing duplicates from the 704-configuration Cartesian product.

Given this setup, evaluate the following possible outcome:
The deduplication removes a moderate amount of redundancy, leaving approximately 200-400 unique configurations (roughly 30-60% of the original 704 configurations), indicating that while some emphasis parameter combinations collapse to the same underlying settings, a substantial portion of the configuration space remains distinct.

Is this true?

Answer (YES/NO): YES